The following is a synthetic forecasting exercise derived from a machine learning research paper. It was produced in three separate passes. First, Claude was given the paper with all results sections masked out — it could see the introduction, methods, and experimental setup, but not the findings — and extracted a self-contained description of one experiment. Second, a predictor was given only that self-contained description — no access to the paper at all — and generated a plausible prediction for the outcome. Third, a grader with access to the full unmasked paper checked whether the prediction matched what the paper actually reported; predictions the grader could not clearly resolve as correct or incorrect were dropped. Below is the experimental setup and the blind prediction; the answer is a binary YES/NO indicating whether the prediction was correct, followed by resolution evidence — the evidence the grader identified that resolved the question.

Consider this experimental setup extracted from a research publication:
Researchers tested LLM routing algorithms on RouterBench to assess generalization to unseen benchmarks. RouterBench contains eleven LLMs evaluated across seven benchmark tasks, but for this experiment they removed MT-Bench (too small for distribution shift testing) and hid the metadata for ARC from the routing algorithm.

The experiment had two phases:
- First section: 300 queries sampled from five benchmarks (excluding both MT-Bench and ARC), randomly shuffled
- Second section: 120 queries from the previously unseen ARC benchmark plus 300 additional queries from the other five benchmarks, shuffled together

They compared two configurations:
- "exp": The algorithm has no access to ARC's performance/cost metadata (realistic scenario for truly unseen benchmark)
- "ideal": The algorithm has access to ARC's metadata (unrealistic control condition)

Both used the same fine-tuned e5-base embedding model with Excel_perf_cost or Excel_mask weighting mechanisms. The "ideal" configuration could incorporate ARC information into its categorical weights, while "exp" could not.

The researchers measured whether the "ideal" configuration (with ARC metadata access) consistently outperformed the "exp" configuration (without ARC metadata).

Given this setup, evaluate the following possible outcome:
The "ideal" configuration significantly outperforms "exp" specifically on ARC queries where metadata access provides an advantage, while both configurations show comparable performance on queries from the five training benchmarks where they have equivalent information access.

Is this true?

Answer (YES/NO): NO